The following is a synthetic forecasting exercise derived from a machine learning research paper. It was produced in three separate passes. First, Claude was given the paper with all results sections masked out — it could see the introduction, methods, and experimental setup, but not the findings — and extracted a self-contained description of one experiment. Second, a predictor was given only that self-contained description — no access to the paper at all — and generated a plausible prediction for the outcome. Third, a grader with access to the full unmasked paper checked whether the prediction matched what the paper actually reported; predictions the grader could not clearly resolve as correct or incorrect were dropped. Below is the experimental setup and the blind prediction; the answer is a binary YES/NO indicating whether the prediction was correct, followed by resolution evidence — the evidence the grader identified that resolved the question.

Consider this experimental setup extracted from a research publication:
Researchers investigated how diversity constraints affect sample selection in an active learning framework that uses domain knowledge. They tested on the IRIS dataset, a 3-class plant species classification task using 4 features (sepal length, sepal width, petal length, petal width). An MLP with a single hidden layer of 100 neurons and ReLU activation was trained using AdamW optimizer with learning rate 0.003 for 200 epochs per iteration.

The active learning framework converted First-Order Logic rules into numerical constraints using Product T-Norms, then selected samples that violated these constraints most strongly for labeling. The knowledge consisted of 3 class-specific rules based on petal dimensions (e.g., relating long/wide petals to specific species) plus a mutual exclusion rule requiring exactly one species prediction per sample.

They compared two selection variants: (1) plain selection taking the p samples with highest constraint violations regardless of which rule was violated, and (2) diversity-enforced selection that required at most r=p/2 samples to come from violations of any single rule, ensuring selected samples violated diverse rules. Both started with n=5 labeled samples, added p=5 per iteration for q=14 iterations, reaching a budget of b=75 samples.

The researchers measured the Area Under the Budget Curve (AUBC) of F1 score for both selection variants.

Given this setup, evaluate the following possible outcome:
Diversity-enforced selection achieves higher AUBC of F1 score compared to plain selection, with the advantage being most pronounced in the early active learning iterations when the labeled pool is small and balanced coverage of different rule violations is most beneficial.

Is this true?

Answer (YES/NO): NO